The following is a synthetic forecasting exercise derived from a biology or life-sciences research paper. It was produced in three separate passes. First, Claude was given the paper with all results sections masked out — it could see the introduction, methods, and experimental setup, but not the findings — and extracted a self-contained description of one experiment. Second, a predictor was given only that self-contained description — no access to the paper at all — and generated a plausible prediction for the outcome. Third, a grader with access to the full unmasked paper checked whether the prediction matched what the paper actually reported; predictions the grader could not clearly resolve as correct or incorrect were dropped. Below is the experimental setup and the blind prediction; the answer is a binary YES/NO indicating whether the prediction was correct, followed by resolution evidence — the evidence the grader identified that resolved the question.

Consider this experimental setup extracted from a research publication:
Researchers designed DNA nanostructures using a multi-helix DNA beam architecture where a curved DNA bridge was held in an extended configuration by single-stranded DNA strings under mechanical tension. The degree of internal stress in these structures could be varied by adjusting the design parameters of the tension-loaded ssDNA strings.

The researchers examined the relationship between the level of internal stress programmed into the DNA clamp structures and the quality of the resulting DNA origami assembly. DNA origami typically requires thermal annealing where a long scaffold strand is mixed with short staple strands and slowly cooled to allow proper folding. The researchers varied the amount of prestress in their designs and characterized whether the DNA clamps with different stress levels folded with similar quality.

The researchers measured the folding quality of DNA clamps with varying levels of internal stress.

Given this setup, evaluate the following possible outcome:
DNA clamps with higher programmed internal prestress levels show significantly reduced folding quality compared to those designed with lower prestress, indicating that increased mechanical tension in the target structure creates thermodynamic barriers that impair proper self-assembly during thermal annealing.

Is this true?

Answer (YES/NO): YES